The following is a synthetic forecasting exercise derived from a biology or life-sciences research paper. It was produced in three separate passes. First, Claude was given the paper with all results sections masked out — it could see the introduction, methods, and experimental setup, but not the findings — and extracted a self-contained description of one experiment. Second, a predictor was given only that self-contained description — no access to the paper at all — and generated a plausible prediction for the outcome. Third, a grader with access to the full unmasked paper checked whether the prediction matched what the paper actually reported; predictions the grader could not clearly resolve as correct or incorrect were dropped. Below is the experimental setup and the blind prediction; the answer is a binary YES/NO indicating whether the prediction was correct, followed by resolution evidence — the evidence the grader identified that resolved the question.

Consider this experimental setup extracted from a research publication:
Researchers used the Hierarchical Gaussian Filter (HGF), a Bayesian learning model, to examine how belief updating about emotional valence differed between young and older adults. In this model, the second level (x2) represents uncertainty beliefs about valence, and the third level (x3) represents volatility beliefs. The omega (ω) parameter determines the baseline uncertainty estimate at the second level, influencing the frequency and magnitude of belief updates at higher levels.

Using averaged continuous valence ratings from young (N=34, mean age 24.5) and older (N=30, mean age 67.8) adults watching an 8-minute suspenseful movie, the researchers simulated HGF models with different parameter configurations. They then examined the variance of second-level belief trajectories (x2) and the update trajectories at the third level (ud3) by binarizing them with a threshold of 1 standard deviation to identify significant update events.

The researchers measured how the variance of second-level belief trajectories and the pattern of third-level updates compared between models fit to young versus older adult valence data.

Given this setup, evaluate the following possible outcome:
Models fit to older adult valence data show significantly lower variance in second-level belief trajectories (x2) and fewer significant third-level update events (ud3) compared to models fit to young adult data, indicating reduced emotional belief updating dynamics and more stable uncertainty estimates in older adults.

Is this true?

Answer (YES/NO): NO